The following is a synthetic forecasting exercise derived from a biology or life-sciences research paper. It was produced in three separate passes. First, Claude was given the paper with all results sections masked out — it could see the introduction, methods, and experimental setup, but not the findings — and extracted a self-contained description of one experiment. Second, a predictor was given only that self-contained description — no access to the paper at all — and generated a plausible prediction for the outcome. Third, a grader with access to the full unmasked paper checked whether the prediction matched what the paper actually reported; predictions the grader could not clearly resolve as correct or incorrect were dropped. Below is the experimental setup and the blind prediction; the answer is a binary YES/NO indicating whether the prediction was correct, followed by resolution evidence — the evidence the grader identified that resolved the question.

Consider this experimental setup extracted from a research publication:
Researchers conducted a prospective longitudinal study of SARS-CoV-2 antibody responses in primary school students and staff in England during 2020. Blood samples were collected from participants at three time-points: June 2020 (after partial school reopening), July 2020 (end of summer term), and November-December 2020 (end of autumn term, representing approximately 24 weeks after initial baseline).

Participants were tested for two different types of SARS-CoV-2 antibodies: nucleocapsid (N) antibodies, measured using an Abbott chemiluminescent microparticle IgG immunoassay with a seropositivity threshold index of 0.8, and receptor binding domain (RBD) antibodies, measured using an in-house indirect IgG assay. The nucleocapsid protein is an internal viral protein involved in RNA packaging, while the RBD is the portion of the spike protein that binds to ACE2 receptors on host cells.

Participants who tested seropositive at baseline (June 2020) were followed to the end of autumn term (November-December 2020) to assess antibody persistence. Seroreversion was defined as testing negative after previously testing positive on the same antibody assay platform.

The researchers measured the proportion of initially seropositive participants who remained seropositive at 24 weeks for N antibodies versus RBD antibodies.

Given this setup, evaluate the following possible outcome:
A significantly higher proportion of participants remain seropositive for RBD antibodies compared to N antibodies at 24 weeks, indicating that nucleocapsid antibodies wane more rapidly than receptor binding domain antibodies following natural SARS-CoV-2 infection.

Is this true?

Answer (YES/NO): YES